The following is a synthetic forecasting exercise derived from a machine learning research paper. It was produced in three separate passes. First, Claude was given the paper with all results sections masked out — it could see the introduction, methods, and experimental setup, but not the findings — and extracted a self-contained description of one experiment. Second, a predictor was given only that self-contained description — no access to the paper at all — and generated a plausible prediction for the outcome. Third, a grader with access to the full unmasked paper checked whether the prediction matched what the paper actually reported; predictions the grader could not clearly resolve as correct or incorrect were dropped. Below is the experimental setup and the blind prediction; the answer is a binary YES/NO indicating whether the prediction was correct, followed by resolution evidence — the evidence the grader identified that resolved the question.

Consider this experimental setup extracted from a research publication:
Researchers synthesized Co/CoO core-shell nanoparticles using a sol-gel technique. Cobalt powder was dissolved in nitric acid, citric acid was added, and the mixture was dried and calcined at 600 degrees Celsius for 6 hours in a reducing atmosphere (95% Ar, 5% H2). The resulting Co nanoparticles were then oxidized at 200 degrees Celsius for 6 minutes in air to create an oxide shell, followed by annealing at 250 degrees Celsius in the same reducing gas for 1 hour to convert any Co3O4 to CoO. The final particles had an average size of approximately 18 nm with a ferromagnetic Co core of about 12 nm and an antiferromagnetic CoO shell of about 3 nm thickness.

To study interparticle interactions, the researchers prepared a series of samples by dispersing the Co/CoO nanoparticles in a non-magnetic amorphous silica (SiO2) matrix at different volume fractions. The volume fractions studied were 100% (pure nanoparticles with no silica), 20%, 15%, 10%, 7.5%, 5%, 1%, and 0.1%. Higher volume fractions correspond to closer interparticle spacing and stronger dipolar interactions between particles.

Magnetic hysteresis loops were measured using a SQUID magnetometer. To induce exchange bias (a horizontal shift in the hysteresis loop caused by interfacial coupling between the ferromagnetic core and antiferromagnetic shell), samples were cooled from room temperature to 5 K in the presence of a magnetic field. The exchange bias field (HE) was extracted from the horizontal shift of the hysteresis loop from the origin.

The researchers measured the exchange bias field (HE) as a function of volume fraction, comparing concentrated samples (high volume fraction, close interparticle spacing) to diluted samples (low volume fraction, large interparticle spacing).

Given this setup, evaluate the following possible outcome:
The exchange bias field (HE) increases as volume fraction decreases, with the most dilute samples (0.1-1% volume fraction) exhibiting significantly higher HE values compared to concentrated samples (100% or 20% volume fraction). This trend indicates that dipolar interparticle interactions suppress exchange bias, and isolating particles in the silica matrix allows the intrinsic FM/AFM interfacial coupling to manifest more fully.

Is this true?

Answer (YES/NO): NO